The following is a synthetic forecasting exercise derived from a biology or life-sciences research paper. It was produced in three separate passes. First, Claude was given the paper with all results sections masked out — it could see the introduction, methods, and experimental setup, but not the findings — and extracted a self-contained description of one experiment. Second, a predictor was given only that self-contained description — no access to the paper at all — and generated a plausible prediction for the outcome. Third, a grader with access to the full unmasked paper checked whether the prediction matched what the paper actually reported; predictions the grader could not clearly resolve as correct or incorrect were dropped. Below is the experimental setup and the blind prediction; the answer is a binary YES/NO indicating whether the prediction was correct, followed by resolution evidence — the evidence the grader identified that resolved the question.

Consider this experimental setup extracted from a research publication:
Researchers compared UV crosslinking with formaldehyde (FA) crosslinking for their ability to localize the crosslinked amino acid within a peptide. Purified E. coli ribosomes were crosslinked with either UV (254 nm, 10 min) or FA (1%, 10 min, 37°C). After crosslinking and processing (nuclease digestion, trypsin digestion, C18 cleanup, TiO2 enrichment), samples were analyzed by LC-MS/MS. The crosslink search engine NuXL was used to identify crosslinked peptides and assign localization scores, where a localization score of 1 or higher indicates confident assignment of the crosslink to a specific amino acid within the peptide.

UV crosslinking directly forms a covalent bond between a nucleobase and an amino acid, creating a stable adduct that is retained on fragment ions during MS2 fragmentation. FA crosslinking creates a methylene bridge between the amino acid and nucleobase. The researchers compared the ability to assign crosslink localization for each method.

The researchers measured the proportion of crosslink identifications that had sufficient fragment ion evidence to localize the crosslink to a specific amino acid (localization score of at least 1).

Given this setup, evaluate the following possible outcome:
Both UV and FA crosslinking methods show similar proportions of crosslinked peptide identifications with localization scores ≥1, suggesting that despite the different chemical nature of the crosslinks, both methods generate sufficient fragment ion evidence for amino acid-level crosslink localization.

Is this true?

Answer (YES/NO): NO